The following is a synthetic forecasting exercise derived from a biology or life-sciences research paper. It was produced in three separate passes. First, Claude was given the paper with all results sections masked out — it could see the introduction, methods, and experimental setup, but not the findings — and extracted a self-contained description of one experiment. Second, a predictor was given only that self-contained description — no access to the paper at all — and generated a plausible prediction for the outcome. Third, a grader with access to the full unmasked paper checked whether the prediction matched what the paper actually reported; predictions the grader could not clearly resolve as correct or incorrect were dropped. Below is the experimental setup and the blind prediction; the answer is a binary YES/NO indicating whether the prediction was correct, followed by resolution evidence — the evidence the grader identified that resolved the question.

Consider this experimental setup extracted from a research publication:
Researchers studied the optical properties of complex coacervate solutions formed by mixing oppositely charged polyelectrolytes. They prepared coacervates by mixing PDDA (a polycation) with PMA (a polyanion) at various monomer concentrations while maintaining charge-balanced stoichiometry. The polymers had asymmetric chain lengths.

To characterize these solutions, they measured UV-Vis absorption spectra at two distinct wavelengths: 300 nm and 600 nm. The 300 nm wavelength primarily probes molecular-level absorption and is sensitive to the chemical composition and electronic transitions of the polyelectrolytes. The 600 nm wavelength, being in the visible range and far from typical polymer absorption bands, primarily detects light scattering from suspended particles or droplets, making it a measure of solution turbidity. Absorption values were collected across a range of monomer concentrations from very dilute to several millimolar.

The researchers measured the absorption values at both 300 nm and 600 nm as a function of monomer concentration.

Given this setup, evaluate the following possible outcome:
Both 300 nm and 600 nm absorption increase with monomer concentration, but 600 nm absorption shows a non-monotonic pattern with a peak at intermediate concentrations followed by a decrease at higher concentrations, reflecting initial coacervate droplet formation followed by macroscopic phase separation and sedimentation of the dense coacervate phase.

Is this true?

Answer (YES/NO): NO